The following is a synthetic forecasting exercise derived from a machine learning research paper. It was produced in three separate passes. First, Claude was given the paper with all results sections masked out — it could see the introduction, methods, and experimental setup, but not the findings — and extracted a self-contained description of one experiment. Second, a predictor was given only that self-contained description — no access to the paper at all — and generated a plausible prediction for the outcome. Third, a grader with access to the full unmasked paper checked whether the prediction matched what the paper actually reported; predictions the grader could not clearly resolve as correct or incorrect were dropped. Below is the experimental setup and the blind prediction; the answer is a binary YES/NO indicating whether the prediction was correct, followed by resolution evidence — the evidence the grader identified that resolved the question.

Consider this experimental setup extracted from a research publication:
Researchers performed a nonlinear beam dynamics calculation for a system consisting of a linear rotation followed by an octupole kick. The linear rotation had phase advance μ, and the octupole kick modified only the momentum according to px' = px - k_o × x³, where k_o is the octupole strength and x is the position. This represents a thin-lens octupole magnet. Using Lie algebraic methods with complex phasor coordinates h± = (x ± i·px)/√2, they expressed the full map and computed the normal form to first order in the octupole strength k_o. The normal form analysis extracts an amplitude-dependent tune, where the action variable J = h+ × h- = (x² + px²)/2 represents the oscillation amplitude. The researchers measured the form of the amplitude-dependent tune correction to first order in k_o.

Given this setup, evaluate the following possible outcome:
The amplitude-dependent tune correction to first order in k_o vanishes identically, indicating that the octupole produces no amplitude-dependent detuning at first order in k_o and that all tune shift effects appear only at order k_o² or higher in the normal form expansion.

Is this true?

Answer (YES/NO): NO